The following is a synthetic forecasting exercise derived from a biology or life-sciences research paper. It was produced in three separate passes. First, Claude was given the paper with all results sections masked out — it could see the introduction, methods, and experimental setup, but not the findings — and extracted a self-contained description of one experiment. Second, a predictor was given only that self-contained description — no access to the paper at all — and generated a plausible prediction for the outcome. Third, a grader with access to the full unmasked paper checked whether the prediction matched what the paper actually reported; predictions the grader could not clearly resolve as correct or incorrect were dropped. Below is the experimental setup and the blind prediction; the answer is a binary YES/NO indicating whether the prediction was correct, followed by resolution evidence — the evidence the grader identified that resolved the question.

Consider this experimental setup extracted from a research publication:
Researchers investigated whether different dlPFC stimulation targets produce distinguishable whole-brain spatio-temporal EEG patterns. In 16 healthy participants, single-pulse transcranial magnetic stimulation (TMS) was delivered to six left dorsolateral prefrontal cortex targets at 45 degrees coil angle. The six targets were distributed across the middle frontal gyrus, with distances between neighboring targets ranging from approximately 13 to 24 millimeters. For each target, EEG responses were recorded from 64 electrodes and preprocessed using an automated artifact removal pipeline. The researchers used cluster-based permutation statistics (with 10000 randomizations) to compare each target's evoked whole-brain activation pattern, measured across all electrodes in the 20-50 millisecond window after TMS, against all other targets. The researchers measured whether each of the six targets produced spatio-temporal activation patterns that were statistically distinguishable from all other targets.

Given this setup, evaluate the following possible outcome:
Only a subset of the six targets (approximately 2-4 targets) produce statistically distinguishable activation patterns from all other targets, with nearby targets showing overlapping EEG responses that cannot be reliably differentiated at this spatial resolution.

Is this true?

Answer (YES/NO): NO